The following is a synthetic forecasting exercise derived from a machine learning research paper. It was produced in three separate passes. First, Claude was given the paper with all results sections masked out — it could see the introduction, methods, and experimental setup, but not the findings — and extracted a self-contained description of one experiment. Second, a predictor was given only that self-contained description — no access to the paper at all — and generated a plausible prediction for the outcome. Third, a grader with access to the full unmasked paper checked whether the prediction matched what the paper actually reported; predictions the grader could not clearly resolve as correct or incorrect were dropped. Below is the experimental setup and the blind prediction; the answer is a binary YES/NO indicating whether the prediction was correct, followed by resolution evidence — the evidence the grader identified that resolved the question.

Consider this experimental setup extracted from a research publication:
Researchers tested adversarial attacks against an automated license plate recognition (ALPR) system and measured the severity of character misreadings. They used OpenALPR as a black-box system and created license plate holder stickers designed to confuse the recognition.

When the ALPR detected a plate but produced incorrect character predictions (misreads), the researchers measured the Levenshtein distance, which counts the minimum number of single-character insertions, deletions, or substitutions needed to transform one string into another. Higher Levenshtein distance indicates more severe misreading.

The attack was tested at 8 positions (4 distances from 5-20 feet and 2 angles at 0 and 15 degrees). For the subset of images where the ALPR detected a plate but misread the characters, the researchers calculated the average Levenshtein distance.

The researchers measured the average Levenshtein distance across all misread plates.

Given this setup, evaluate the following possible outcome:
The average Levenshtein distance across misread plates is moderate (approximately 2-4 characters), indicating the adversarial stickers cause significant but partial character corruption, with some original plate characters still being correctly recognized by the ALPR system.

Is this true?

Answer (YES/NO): YES